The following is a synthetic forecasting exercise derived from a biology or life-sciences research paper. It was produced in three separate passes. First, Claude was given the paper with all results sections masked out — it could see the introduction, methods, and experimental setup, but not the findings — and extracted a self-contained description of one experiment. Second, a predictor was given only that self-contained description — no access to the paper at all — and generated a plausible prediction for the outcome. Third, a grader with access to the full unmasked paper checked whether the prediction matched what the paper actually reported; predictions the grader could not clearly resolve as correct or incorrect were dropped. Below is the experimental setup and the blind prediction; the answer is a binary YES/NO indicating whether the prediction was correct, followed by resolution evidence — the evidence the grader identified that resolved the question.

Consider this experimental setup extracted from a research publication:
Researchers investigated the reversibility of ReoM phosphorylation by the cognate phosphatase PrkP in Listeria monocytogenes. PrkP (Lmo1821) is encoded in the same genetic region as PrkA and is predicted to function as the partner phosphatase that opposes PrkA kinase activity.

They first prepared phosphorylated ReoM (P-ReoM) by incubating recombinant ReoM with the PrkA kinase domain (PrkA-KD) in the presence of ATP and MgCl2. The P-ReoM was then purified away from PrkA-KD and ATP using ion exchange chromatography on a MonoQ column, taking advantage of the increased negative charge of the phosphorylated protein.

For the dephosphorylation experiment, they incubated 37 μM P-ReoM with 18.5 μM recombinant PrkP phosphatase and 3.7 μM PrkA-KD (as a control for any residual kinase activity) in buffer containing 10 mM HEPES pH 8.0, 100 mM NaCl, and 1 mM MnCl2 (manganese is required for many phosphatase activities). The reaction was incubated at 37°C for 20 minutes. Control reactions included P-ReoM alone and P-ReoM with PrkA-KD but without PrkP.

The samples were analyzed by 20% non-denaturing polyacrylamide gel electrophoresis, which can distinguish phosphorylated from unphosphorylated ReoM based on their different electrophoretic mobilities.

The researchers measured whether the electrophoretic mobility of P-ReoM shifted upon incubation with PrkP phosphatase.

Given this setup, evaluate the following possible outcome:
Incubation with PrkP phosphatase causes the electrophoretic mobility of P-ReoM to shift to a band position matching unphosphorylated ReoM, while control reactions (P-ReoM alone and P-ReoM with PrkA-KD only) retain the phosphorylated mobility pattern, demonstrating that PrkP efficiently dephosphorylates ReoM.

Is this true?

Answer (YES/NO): YES